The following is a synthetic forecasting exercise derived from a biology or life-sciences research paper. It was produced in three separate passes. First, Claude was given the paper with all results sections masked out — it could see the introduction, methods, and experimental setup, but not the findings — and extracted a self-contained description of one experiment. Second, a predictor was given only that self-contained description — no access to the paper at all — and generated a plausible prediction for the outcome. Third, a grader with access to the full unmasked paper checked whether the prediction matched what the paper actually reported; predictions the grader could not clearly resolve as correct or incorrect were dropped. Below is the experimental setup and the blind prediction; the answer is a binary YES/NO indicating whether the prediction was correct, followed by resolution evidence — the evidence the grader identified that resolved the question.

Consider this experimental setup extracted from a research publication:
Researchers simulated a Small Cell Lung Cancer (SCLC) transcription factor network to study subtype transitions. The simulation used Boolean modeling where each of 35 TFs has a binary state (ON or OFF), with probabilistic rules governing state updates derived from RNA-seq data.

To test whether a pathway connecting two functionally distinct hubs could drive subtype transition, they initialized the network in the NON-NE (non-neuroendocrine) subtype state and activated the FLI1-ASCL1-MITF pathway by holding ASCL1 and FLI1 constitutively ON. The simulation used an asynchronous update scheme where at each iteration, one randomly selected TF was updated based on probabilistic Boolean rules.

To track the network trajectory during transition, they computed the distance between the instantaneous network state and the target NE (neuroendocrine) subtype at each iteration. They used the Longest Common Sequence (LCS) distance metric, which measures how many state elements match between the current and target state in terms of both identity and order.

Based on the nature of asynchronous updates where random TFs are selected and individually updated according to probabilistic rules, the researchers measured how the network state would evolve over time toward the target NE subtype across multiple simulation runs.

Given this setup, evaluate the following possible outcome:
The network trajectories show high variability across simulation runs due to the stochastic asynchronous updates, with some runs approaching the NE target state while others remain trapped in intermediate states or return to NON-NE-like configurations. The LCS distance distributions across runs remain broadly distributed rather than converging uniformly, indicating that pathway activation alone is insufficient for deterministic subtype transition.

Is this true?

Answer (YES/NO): NO